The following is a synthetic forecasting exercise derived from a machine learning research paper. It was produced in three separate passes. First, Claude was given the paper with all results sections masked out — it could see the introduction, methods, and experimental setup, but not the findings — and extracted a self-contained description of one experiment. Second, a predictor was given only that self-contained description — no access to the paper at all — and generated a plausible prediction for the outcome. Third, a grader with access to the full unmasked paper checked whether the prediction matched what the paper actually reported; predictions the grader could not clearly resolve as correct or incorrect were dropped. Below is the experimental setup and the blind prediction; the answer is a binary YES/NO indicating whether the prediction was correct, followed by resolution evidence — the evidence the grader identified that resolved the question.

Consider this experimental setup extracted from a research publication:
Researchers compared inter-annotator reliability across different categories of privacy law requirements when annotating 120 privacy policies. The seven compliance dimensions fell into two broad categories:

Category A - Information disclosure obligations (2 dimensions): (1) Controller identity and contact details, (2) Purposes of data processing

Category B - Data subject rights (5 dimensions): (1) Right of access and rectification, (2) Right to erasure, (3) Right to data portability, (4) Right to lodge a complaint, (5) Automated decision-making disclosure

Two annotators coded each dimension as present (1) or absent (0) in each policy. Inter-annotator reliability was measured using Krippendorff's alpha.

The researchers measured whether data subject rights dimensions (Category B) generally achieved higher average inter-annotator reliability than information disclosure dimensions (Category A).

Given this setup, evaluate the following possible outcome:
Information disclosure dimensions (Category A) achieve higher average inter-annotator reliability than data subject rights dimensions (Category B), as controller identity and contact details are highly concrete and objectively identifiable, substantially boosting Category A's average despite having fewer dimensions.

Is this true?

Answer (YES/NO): NO